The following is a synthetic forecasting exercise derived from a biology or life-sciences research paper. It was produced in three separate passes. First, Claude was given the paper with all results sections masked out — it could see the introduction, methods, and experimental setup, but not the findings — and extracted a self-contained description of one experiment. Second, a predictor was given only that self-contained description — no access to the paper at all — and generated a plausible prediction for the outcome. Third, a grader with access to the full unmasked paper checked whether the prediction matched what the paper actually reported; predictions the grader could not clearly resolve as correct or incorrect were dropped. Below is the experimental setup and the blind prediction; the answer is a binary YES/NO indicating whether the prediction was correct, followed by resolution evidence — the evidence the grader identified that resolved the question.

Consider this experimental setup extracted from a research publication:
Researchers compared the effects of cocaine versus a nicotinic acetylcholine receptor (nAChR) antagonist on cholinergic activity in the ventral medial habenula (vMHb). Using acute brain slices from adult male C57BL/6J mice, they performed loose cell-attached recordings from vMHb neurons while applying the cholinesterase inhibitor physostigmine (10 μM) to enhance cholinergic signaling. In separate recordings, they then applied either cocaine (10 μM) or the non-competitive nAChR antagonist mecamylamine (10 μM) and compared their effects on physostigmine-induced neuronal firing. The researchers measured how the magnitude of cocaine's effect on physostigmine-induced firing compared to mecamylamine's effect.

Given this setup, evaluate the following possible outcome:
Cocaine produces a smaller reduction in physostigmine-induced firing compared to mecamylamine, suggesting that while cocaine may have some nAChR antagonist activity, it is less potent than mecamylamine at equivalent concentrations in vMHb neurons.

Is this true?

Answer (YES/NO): NO